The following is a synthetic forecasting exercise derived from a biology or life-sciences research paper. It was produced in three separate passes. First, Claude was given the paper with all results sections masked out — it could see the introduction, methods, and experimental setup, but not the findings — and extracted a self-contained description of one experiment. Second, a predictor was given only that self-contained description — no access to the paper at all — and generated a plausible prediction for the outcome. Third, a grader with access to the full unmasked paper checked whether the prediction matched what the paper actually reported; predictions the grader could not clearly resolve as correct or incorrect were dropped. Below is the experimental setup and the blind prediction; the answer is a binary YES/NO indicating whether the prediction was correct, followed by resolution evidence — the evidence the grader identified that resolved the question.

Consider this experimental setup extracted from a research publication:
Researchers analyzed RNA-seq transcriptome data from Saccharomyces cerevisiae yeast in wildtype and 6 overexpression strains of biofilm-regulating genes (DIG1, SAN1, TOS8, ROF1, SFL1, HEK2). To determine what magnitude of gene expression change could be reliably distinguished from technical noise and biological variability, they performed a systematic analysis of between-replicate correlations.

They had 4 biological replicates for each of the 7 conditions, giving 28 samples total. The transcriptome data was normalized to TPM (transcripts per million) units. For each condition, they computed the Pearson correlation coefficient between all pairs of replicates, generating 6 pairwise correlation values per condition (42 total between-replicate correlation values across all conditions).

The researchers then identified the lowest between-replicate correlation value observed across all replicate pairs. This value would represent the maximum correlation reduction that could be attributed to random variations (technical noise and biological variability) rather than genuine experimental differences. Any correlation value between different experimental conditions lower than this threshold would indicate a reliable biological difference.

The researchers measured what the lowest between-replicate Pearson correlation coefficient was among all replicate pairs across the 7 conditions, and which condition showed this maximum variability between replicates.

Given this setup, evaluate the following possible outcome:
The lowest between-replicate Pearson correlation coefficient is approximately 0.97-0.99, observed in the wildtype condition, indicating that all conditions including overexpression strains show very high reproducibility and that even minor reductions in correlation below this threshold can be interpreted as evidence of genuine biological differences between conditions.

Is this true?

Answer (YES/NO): NO